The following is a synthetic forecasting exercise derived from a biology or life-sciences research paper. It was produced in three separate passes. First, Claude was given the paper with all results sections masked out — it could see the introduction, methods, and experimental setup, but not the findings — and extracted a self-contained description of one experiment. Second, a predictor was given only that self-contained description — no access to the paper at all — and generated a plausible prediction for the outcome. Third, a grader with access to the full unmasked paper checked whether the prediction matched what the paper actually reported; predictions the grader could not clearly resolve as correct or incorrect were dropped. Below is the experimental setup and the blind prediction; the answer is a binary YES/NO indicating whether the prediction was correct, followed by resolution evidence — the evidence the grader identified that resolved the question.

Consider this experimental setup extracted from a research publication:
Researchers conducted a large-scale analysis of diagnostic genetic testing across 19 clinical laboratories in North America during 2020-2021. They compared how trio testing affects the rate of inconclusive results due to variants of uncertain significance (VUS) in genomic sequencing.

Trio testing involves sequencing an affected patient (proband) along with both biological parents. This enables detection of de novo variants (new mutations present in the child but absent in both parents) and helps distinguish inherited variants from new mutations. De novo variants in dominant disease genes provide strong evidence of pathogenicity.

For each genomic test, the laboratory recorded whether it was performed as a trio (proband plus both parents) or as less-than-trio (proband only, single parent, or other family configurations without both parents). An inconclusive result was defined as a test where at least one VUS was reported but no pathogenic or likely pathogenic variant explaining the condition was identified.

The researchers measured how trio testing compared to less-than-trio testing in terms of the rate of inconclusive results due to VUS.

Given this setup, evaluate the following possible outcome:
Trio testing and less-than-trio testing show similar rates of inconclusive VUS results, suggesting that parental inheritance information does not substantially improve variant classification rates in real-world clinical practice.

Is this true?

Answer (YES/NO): NO